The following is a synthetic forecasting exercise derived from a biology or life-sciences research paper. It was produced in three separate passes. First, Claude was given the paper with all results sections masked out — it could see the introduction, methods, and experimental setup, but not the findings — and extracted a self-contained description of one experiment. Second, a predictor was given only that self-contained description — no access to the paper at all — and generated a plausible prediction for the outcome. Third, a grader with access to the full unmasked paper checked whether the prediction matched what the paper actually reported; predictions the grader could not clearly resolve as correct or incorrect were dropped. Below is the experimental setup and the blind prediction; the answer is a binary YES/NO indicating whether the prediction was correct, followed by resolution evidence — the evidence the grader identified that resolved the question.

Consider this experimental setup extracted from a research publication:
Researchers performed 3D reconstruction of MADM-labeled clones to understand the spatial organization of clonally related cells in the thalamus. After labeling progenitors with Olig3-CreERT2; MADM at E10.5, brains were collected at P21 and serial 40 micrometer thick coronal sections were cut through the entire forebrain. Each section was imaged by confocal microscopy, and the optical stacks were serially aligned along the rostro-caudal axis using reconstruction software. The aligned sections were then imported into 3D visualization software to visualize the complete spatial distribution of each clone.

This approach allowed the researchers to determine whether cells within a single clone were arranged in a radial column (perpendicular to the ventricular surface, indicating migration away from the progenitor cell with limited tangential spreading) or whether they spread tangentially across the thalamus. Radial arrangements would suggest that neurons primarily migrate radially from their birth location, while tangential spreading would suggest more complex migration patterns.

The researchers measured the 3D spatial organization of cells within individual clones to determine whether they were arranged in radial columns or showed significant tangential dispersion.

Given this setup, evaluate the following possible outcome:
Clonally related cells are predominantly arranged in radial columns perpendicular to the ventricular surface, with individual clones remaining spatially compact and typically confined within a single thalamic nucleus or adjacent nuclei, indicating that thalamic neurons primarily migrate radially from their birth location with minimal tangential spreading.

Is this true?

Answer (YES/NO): NO